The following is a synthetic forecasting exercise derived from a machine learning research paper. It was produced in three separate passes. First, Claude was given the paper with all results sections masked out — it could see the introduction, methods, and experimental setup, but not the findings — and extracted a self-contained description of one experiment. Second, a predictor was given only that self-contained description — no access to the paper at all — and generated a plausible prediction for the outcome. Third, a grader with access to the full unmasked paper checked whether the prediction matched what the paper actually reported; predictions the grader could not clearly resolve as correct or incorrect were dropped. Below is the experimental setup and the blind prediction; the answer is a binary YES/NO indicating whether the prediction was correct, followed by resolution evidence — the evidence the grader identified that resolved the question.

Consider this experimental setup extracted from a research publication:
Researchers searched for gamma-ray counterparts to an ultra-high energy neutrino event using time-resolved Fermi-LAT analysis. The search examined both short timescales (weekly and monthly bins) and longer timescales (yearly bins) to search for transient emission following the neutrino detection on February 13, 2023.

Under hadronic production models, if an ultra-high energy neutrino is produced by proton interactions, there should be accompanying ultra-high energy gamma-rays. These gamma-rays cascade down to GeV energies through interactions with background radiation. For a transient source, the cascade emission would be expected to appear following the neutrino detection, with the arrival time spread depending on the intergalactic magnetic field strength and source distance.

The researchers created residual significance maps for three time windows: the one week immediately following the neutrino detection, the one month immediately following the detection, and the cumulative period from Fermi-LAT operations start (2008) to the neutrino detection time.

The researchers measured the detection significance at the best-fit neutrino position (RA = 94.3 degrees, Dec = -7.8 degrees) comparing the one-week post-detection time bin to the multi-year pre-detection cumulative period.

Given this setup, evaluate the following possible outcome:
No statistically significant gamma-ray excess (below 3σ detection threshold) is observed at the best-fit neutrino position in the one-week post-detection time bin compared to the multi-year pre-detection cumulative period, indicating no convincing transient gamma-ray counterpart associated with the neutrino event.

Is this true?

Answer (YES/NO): YES